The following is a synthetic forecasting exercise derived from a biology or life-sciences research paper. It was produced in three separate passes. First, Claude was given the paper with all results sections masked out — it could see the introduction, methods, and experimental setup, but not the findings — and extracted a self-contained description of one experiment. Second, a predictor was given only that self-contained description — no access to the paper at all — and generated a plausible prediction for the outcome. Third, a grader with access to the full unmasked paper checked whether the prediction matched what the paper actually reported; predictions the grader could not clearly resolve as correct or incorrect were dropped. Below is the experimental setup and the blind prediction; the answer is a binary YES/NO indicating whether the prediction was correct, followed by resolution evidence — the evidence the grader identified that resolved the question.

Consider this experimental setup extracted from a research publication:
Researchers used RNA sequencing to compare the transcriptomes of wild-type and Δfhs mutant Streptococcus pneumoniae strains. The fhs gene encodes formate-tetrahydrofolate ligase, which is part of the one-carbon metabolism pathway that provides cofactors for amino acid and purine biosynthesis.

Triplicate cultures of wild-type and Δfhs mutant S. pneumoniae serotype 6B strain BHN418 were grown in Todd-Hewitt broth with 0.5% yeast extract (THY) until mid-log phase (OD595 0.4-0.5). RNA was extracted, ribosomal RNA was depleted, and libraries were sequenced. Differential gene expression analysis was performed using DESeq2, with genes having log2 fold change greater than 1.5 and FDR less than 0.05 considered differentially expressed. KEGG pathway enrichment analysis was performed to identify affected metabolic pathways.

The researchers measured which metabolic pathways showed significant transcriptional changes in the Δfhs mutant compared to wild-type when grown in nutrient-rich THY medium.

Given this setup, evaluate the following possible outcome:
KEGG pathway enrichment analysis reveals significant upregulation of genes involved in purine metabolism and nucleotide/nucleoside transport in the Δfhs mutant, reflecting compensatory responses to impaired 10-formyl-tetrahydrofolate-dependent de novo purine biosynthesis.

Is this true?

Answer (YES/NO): NO